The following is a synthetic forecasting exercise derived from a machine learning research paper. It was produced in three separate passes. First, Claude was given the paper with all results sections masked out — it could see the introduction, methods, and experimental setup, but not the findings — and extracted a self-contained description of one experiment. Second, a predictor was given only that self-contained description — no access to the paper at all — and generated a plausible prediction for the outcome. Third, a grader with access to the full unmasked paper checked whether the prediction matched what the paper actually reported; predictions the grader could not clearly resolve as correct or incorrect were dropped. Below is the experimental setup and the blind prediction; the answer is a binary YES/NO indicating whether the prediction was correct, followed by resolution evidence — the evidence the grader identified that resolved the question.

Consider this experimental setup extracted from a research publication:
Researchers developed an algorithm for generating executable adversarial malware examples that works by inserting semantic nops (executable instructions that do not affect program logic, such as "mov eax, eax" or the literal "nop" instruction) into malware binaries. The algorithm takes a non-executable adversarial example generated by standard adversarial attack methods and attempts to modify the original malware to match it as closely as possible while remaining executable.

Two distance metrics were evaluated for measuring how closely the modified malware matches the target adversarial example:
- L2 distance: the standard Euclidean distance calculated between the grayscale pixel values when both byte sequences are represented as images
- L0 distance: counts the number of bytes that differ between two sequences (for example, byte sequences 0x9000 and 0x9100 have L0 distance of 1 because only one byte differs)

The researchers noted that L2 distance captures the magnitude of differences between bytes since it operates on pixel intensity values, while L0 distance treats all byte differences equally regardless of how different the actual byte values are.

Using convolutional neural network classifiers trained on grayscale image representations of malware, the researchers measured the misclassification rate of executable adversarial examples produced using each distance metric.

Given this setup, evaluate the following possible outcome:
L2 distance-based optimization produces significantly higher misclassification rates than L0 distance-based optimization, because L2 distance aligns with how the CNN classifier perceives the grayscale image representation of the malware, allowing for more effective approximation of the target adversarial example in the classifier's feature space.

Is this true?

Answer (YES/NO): YES